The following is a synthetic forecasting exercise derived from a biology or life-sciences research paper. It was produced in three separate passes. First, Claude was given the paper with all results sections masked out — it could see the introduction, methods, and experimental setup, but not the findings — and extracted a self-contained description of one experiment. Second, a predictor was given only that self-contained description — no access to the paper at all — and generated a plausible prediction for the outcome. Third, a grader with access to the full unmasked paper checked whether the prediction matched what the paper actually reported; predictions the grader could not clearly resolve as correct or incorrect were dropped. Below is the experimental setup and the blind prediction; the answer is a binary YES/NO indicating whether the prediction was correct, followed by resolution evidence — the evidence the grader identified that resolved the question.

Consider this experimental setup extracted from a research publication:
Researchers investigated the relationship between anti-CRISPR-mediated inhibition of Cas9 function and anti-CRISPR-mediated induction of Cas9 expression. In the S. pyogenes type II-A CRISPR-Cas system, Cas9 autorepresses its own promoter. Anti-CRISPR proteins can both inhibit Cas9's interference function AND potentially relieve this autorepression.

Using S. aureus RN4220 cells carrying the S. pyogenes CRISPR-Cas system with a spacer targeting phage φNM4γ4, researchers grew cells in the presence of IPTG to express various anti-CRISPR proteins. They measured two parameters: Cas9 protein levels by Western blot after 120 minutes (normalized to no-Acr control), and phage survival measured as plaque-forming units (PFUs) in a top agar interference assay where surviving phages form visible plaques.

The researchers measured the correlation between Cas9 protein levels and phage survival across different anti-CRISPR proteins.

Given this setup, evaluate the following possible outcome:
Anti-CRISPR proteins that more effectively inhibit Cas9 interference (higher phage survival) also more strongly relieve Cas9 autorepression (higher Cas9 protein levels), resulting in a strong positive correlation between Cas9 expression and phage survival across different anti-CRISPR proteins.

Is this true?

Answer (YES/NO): NO